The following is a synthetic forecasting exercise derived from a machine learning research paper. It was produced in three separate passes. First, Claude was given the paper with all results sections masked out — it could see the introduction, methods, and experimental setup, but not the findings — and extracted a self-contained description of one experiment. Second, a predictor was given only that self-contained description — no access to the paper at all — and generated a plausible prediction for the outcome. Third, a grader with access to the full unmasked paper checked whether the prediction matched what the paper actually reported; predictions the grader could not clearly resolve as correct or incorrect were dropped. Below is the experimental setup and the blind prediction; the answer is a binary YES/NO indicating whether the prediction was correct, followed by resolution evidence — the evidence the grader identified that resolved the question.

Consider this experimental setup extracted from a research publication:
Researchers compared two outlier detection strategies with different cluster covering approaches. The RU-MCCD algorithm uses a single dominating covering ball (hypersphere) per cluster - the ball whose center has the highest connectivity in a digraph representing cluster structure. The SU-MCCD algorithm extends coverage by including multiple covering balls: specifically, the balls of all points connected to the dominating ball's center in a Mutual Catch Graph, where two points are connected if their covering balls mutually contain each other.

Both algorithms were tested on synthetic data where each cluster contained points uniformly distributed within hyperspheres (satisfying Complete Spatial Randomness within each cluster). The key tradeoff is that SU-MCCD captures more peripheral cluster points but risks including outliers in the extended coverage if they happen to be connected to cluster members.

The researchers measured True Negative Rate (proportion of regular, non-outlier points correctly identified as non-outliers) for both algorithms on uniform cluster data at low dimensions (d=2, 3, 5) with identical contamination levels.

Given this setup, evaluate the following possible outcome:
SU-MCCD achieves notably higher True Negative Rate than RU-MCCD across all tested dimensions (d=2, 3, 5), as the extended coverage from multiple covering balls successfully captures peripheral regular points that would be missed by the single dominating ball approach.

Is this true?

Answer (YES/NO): NO